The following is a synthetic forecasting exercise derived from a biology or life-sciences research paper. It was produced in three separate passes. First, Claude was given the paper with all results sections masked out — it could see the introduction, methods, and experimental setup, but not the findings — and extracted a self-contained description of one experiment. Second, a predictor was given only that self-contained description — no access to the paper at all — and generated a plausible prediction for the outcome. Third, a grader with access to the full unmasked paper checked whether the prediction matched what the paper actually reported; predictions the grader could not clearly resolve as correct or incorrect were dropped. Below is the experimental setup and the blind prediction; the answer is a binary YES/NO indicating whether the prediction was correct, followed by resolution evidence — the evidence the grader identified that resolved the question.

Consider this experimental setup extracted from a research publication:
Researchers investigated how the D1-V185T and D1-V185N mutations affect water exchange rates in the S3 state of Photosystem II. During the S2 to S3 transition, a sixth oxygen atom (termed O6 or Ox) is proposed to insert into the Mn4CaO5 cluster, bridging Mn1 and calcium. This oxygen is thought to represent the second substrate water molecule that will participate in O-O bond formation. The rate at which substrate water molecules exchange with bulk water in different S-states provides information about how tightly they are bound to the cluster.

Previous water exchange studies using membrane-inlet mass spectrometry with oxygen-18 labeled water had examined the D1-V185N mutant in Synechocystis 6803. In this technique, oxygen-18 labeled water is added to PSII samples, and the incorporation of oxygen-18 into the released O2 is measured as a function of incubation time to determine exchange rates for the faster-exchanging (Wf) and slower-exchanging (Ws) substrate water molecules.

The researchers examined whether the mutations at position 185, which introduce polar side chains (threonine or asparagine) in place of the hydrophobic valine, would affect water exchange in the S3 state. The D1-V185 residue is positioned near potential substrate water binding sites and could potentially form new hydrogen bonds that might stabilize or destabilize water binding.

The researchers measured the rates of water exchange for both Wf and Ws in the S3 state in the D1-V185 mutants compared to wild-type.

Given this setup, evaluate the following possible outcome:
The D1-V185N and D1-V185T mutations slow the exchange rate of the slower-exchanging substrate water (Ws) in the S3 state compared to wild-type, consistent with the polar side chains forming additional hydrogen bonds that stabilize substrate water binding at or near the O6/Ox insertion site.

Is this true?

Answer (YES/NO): YES